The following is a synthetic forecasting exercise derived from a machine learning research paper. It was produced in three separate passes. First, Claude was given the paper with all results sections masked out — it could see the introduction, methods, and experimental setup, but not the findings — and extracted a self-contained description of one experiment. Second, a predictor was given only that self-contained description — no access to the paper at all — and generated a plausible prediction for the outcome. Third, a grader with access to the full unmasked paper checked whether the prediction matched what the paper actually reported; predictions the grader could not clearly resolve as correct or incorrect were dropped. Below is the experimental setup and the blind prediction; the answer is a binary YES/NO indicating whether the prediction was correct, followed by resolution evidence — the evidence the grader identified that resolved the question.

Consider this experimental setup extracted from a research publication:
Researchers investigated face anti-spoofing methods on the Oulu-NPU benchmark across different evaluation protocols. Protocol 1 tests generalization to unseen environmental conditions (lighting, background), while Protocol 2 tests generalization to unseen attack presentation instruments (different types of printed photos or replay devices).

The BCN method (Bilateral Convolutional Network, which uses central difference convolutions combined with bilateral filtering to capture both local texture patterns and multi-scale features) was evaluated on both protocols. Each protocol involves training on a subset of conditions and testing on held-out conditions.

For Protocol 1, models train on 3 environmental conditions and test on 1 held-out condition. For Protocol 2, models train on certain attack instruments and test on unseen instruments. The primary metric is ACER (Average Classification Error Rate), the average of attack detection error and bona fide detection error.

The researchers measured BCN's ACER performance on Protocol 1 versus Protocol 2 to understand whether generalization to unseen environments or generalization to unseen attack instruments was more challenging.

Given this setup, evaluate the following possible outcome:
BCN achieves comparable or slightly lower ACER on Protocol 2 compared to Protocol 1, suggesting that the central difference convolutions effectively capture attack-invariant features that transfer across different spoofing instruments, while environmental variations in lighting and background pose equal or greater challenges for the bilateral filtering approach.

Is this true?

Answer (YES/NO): NO